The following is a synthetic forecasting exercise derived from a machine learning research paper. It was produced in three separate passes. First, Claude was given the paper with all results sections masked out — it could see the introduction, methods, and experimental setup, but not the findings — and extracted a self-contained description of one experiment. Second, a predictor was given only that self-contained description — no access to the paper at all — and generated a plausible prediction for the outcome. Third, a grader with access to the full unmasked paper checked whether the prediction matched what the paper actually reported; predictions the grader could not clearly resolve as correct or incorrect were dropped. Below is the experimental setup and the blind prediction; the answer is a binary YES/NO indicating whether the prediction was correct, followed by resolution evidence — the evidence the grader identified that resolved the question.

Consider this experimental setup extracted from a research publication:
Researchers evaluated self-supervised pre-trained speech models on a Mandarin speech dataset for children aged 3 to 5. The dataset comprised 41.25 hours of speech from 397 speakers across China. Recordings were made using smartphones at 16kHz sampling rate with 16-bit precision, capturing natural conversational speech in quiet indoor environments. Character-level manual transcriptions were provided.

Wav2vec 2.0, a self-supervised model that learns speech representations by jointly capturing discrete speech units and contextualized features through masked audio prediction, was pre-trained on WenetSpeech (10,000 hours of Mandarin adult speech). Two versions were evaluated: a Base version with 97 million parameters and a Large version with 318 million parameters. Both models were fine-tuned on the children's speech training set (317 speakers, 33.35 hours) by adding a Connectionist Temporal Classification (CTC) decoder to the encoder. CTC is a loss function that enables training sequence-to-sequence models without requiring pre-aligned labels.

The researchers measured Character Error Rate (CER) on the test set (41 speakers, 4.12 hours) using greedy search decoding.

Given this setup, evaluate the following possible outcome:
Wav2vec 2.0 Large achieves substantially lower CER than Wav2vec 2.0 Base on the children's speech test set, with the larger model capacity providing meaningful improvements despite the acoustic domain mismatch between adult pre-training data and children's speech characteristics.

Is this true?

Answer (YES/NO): NO